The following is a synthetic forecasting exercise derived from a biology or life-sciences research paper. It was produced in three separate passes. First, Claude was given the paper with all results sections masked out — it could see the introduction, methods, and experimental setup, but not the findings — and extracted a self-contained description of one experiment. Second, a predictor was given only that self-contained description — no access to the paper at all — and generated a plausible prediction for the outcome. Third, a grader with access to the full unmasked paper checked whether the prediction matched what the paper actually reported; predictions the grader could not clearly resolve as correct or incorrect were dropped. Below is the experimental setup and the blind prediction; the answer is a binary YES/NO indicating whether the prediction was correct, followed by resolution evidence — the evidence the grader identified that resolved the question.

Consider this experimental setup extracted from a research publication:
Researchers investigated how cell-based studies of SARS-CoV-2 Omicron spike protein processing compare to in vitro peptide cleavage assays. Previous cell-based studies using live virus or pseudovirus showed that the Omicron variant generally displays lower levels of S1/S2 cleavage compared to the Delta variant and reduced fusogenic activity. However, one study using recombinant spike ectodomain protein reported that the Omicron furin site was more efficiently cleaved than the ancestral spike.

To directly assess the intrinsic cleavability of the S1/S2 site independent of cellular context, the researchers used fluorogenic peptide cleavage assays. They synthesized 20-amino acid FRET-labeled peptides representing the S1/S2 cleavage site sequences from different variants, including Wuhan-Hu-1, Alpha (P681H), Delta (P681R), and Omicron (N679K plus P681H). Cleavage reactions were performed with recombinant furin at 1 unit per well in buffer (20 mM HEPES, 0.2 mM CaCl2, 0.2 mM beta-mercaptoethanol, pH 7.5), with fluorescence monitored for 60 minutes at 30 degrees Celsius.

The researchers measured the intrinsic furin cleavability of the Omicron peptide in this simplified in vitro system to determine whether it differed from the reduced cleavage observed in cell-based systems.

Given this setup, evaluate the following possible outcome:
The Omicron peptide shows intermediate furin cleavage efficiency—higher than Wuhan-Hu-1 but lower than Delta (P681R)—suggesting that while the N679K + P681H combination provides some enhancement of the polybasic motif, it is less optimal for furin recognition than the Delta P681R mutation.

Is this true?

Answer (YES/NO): NO